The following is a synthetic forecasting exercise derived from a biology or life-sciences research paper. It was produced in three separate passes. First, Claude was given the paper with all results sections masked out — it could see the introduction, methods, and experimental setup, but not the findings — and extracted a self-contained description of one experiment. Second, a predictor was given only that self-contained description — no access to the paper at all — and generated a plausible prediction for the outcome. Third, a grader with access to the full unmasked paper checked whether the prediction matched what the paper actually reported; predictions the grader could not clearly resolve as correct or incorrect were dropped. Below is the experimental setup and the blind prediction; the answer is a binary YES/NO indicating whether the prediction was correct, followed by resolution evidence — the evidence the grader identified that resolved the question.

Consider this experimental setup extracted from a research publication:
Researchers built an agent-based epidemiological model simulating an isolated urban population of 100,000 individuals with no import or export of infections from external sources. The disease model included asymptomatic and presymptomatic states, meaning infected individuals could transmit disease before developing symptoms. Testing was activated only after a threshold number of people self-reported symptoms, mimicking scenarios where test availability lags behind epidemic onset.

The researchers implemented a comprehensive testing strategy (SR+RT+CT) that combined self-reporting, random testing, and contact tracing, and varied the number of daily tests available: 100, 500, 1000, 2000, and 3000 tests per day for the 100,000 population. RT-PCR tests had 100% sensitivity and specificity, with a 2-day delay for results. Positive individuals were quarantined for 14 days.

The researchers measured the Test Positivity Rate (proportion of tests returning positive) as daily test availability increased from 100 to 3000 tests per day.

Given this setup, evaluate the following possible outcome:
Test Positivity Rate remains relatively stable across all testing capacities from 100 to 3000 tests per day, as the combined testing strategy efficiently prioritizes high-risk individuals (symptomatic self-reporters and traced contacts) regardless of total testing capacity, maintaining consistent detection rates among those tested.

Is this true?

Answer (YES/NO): NO